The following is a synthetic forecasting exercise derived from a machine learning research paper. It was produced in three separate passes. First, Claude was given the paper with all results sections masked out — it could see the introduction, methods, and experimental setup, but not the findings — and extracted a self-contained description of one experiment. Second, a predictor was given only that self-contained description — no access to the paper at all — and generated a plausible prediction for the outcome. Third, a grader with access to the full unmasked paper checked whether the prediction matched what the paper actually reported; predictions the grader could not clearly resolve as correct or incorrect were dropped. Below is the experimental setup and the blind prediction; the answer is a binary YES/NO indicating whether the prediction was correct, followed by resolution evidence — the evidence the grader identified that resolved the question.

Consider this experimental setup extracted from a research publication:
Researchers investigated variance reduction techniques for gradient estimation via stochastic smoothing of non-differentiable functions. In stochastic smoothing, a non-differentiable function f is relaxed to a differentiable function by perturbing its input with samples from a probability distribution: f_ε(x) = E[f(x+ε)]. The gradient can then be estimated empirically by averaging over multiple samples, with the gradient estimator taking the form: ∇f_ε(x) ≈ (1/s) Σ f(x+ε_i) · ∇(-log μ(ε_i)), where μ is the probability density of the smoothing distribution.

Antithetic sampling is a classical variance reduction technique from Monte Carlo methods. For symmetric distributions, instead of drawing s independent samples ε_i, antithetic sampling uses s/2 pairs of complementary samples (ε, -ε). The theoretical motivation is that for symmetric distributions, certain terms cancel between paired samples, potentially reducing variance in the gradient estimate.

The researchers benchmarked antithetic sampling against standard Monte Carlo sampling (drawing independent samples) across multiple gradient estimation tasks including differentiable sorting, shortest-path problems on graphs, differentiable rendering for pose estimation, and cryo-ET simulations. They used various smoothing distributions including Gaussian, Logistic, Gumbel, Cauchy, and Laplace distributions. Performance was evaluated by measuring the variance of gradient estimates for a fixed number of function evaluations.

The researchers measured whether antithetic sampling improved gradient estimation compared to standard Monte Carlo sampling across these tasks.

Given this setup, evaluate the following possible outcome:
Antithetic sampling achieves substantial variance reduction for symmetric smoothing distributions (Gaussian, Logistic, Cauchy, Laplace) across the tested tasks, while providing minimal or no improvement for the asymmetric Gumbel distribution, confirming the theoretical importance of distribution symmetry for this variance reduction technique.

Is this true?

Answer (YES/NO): NO